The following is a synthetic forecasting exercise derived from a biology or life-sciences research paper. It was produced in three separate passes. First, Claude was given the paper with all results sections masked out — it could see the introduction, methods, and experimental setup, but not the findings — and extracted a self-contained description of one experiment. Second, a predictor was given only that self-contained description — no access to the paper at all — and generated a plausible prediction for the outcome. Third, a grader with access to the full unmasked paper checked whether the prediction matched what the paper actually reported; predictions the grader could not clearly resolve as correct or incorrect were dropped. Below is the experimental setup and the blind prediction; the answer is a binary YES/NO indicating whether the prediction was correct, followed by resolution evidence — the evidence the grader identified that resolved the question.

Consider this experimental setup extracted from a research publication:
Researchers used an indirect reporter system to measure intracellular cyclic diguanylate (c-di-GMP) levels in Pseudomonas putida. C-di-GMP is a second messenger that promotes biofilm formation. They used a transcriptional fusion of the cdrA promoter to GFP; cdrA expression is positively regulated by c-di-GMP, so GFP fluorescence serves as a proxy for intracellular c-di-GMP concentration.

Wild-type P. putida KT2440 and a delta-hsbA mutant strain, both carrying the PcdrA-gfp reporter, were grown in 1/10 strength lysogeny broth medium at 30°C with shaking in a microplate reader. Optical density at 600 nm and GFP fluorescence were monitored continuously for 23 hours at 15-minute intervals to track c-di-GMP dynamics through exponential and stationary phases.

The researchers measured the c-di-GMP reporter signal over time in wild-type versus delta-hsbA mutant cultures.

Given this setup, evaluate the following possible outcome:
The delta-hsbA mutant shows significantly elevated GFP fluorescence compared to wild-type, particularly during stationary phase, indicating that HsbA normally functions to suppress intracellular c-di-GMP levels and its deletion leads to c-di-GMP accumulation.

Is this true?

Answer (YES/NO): YES